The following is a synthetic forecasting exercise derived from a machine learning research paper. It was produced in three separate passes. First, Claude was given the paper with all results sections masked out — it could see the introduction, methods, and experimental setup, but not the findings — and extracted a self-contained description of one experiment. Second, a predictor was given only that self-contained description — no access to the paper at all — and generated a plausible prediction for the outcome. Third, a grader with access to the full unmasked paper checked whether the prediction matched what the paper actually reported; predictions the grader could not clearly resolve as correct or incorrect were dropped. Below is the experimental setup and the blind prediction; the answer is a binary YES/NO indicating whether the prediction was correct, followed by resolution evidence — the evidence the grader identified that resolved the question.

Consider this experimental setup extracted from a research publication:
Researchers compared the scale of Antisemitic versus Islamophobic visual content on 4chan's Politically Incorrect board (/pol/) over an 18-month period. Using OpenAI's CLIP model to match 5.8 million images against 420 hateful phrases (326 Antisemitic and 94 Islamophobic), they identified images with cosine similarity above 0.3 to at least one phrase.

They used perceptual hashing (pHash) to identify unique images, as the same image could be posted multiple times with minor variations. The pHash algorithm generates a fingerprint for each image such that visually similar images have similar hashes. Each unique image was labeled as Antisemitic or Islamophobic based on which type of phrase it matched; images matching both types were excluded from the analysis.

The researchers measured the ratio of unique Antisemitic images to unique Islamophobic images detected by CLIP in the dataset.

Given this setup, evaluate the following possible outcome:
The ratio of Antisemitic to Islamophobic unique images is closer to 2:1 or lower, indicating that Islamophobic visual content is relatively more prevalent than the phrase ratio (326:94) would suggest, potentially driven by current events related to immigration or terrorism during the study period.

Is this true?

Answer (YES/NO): NO